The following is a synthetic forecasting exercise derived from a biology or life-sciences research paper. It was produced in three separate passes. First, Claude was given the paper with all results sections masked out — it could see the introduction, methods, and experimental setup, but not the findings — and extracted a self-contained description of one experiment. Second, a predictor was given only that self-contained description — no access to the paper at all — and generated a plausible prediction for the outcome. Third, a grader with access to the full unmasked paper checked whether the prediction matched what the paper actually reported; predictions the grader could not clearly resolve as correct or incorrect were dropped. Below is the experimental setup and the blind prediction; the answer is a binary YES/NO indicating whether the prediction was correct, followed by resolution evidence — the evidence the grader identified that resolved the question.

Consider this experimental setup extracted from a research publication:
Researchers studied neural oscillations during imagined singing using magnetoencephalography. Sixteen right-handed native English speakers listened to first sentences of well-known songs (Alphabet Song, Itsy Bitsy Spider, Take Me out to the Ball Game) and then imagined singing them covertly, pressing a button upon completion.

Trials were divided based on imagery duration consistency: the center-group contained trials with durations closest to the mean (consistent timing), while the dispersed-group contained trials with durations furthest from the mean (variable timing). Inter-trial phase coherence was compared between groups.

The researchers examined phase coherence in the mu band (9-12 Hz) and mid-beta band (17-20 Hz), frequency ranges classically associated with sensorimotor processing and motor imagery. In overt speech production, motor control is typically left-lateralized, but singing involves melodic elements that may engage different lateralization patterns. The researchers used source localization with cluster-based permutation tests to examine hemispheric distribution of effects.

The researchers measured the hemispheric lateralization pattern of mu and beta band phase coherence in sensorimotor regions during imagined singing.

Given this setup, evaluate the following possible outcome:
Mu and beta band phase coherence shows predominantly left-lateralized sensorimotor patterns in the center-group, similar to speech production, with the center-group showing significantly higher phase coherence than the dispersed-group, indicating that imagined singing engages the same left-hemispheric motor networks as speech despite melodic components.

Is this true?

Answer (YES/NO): NO